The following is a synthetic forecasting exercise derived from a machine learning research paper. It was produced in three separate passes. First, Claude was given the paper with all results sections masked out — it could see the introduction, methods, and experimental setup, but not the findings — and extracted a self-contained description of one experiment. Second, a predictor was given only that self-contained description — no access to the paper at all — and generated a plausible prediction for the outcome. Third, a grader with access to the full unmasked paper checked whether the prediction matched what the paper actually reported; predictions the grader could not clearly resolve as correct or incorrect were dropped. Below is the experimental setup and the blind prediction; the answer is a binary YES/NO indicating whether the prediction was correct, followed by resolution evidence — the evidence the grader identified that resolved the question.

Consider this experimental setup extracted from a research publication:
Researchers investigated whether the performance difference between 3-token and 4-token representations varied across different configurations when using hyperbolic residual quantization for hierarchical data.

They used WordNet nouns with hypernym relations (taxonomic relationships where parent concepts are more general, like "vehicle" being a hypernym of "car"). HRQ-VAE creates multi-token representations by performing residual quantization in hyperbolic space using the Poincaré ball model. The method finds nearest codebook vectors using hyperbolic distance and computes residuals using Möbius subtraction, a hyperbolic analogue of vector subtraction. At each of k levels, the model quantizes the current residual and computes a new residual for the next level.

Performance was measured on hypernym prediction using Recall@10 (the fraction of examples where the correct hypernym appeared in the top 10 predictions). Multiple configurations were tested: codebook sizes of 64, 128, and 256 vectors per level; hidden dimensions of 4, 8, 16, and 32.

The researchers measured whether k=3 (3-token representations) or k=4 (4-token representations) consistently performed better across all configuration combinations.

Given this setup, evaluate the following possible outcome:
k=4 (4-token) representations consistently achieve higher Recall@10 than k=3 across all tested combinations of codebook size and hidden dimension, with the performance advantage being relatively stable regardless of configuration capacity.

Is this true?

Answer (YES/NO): NO